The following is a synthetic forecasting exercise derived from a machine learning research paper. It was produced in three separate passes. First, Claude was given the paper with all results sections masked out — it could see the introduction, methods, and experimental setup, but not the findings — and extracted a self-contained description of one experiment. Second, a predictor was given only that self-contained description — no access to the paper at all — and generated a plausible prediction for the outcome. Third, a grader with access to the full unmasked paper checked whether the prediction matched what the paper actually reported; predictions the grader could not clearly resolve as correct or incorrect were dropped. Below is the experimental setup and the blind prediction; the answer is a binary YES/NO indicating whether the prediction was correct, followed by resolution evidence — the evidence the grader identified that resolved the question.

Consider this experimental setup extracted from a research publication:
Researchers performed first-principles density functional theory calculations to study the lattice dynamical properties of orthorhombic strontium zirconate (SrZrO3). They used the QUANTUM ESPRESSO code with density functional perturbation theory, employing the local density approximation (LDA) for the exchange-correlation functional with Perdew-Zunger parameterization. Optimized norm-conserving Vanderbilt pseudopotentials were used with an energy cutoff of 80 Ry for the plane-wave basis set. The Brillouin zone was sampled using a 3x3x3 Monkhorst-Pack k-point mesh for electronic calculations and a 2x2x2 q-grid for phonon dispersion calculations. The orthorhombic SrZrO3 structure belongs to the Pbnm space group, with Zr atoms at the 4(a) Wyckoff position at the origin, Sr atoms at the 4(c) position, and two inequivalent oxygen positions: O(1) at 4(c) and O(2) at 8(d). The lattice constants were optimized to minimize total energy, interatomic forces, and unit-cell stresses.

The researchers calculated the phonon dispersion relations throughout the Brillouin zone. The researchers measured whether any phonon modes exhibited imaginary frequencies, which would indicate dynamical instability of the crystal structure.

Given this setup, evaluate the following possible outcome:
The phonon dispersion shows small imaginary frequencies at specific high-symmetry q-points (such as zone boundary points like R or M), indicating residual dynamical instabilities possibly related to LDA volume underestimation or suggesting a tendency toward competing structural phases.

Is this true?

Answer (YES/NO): NO